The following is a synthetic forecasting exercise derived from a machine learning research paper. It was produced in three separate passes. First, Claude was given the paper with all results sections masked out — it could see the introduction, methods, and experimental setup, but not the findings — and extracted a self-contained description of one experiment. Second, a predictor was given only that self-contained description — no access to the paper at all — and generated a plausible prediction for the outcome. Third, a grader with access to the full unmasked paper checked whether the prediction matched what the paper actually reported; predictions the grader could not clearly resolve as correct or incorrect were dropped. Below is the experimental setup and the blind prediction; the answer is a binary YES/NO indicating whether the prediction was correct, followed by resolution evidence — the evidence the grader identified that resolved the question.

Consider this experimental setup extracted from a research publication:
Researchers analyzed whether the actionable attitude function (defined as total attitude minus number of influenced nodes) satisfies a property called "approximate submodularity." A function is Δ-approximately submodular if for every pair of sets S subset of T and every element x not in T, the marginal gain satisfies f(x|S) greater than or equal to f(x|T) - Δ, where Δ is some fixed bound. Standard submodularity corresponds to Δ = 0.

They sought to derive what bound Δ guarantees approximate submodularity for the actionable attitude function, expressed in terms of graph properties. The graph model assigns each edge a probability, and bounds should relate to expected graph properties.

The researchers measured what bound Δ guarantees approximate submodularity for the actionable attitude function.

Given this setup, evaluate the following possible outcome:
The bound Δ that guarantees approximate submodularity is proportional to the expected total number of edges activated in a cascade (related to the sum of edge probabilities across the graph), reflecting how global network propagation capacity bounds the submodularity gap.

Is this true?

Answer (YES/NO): NO